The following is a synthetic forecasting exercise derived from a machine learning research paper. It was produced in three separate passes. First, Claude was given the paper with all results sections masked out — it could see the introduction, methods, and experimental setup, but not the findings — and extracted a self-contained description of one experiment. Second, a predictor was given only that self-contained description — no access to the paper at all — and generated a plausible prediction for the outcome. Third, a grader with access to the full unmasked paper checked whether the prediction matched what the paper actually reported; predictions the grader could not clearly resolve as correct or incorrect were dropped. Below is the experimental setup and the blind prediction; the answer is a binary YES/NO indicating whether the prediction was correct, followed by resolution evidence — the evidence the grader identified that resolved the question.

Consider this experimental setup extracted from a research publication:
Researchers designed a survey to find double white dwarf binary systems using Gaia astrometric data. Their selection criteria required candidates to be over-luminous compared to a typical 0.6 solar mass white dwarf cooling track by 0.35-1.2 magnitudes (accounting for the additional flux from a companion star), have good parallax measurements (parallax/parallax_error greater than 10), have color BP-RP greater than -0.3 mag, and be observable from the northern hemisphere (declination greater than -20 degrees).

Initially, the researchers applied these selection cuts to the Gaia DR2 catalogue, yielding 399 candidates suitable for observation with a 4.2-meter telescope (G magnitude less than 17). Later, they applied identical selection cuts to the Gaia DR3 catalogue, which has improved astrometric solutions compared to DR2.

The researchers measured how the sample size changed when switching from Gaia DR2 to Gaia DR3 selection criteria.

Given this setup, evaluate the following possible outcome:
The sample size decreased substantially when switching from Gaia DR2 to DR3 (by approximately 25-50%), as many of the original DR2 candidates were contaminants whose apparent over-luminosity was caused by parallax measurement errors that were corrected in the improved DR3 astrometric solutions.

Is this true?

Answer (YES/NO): NO